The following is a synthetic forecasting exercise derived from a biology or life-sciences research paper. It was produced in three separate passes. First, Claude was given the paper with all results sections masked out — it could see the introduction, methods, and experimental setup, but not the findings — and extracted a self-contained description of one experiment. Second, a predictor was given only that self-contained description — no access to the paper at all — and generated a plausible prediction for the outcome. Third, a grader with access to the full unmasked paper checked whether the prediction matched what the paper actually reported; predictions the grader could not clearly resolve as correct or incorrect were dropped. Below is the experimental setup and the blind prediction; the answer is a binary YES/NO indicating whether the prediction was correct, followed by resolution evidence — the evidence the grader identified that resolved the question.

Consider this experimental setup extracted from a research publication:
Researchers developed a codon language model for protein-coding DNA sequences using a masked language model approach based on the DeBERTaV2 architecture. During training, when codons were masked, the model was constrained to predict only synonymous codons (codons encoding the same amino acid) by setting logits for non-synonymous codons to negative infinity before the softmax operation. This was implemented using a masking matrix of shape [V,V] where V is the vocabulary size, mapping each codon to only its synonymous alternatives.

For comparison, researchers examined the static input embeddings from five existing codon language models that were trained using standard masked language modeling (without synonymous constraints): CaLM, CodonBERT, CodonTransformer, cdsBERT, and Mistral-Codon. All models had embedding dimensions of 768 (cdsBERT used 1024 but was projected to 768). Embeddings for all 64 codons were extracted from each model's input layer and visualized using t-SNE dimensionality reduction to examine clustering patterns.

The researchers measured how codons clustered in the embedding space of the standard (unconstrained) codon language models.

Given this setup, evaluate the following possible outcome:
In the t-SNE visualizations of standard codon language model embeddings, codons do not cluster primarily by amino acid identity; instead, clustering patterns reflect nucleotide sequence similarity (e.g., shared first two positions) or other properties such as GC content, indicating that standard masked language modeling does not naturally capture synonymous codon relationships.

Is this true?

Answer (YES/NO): NO